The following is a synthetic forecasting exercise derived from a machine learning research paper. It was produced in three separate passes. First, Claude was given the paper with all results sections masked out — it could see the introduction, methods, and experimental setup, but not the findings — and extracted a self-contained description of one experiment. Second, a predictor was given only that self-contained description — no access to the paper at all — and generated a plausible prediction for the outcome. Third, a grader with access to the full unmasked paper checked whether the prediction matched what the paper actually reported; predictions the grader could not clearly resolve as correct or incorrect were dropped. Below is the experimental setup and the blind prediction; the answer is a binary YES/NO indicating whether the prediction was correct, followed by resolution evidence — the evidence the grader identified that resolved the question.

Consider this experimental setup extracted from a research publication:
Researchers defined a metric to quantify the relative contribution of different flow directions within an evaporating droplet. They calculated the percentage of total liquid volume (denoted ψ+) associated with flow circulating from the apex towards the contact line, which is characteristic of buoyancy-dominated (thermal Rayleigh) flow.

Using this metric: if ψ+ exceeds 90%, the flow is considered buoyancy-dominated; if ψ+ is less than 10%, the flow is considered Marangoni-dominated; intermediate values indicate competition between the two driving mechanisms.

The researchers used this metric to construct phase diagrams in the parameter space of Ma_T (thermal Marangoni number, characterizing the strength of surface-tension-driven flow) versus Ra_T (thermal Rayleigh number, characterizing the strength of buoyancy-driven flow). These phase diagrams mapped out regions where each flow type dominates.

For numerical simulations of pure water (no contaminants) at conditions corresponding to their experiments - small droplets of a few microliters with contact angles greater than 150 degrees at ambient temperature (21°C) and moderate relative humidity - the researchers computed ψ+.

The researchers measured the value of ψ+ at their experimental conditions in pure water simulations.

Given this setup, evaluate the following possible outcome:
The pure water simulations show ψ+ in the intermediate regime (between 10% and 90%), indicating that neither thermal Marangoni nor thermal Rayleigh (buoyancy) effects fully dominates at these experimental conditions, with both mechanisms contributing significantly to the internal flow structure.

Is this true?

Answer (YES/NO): NO